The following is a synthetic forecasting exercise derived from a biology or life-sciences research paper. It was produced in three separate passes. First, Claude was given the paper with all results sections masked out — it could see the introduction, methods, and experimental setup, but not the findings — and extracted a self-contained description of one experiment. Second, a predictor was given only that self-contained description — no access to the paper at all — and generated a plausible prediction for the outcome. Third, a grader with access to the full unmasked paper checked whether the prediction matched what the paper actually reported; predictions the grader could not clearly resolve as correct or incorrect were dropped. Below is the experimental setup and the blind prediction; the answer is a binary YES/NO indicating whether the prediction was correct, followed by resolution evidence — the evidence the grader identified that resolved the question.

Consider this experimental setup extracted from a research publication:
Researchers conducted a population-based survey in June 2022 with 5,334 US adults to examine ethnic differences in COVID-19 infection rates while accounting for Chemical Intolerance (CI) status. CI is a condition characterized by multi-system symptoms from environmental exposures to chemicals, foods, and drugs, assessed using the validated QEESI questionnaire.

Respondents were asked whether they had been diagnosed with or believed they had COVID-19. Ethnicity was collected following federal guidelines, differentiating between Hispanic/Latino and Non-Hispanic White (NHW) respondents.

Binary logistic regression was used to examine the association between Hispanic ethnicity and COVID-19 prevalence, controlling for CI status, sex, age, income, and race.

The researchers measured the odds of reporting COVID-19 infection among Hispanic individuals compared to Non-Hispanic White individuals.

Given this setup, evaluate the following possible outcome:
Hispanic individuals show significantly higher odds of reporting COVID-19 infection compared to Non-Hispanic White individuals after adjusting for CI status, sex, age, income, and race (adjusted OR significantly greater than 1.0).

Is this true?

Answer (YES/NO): YES